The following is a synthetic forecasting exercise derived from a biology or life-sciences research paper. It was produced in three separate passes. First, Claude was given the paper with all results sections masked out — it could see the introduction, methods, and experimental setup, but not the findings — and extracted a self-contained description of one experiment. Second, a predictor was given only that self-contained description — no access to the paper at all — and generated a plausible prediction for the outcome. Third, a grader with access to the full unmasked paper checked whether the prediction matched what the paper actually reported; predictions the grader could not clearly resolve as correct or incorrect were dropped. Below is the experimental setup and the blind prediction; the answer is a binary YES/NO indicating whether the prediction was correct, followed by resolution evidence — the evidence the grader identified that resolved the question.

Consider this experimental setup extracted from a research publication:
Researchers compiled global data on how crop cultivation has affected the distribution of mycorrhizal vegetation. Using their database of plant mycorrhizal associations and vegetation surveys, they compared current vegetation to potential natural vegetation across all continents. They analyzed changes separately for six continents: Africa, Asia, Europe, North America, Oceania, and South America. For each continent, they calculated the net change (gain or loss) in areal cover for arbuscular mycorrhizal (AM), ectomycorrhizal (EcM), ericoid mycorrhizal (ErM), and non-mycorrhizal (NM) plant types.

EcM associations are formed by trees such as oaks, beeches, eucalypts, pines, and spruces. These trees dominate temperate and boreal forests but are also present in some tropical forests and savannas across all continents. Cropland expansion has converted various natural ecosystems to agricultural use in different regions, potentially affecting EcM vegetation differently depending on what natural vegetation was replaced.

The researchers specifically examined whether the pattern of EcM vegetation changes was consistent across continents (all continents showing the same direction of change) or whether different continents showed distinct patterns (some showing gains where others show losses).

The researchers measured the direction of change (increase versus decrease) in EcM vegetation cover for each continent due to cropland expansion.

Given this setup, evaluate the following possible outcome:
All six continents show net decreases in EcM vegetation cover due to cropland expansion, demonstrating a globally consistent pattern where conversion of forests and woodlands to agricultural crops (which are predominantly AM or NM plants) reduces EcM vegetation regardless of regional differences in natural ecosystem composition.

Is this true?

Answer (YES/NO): YES